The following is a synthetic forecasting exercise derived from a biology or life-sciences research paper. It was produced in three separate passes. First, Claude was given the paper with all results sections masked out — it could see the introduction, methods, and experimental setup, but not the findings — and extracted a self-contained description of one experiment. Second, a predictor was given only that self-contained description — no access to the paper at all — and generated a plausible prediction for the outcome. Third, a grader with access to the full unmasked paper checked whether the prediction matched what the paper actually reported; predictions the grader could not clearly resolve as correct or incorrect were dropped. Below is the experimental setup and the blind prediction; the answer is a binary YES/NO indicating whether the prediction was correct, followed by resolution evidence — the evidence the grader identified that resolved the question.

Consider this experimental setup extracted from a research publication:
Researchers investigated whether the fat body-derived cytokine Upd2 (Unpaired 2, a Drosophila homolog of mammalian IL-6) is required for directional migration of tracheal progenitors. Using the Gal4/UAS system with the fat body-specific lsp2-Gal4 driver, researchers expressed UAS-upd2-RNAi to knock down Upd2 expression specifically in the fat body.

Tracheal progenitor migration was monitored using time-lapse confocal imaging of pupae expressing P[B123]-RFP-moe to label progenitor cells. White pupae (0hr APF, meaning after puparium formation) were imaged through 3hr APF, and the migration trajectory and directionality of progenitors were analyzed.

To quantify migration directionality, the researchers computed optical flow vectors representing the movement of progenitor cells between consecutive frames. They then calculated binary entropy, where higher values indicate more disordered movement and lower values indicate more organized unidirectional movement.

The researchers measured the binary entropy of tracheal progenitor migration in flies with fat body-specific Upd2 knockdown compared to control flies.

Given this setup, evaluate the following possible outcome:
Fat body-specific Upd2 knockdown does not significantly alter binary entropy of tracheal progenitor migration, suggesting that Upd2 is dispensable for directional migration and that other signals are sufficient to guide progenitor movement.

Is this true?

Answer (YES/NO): NO